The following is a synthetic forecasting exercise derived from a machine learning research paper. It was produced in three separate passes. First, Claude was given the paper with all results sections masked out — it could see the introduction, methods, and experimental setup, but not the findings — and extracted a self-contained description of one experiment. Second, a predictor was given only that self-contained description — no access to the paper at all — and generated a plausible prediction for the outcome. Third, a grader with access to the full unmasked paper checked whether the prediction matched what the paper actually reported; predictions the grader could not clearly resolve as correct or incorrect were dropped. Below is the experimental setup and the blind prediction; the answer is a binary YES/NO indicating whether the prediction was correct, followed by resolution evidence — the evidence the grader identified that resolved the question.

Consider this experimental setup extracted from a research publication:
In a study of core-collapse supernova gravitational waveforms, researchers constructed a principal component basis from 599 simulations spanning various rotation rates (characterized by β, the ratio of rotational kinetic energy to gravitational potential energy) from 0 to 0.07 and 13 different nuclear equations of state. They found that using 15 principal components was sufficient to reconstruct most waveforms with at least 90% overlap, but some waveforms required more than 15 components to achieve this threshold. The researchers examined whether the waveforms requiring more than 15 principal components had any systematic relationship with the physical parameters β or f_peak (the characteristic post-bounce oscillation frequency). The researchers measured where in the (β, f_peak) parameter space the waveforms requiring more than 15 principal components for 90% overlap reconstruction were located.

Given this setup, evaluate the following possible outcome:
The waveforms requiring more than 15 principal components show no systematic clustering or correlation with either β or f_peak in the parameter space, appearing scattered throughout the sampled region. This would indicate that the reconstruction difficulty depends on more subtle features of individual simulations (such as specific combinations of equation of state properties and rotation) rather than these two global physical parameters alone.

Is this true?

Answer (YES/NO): NO